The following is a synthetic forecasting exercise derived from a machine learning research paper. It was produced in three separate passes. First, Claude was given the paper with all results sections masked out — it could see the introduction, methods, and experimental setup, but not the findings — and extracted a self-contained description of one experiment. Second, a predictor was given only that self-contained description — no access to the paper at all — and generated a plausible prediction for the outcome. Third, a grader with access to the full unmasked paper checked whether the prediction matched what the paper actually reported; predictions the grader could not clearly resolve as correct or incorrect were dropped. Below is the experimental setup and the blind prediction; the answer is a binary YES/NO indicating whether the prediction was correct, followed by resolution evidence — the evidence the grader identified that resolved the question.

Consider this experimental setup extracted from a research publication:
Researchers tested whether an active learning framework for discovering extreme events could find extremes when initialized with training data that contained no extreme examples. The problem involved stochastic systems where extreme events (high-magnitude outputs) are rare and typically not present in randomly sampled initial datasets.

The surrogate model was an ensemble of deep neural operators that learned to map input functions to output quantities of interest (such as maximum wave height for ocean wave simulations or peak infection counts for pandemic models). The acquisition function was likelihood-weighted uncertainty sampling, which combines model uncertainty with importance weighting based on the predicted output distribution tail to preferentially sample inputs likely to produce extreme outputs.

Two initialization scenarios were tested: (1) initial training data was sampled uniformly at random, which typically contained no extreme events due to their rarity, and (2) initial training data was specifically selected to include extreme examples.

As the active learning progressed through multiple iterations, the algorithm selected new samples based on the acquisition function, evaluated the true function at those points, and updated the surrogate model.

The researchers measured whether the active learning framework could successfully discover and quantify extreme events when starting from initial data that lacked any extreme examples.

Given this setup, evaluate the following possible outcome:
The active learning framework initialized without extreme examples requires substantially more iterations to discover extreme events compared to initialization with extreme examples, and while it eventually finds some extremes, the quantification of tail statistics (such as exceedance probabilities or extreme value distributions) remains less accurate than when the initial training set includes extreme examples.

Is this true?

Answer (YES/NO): NO